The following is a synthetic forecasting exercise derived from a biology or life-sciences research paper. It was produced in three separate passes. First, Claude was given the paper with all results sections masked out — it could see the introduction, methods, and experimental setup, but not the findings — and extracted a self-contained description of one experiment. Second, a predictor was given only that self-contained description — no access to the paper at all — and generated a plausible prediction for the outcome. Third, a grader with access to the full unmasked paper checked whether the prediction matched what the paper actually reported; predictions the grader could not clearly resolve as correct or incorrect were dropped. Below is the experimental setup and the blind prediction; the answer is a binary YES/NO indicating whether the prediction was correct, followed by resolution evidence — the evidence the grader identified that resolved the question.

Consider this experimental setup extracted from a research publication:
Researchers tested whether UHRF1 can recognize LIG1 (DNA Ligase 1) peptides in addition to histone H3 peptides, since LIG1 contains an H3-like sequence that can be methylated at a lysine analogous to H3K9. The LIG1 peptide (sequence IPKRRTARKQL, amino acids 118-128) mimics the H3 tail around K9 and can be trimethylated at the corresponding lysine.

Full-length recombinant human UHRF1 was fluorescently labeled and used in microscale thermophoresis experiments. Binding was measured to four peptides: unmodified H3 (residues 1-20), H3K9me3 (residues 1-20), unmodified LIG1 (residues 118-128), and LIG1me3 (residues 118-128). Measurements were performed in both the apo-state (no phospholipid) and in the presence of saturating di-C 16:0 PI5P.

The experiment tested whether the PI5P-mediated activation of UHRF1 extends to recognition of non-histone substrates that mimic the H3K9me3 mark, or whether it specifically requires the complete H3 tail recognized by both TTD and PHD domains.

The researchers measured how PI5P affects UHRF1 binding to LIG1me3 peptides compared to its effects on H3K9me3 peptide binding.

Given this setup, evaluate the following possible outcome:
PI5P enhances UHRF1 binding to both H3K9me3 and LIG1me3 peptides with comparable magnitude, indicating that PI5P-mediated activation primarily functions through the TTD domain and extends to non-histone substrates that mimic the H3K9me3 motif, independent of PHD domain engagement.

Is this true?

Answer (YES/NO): NO